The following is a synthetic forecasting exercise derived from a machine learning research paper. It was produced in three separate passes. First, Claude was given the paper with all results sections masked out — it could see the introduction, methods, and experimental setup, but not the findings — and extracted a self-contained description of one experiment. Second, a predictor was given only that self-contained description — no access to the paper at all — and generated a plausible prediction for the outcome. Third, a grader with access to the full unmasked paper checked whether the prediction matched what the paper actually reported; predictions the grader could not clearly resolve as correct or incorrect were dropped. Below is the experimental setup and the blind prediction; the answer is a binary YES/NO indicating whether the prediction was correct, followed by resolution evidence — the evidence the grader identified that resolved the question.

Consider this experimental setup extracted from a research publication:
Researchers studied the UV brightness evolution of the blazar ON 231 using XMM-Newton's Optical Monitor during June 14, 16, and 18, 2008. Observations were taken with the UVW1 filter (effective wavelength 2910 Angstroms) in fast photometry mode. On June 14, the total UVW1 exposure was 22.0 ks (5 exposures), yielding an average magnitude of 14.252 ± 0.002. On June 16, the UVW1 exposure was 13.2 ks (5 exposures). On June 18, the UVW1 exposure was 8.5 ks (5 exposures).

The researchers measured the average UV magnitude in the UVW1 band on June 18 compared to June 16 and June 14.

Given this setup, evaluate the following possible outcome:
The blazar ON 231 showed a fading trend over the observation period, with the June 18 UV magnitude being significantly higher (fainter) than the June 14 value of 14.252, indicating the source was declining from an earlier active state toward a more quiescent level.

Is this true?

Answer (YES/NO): NO